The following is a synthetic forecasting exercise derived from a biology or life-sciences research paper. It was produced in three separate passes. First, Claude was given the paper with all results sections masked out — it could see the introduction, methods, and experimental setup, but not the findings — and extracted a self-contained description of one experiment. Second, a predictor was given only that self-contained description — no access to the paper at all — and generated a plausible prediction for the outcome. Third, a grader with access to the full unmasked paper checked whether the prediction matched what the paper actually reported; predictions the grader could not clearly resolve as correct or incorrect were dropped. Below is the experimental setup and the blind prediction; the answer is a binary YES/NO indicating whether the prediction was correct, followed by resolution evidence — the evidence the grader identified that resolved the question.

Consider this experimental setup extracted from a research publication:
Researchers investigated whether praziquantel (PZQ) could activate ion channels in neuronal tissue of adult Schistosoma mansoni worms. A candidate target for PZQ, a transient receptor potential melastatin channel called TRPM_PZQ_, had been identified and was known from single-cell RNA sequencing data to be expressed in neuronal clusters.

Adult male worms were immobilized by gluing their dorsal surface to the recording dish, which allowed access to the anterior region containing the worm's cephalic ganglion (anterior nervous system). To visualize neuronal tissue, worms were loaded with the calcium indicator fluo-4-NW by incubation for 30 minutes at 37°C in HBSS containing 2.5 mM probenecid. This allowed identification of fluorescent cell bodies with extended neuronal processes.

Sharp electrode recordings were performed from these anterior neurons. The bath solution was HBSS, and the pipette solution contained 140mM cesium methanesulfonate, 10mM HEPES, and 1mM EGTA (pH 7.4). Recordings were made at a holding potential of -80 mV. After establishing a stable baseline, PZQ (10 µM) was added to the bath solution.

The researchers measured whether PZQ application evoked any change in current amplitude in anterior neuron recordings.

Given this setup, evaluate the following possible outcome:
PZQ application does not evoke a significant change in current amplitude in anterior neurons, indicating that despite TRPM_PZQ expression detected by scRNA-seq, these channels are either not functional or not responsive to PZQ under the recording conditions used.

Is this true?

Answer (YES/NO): NO